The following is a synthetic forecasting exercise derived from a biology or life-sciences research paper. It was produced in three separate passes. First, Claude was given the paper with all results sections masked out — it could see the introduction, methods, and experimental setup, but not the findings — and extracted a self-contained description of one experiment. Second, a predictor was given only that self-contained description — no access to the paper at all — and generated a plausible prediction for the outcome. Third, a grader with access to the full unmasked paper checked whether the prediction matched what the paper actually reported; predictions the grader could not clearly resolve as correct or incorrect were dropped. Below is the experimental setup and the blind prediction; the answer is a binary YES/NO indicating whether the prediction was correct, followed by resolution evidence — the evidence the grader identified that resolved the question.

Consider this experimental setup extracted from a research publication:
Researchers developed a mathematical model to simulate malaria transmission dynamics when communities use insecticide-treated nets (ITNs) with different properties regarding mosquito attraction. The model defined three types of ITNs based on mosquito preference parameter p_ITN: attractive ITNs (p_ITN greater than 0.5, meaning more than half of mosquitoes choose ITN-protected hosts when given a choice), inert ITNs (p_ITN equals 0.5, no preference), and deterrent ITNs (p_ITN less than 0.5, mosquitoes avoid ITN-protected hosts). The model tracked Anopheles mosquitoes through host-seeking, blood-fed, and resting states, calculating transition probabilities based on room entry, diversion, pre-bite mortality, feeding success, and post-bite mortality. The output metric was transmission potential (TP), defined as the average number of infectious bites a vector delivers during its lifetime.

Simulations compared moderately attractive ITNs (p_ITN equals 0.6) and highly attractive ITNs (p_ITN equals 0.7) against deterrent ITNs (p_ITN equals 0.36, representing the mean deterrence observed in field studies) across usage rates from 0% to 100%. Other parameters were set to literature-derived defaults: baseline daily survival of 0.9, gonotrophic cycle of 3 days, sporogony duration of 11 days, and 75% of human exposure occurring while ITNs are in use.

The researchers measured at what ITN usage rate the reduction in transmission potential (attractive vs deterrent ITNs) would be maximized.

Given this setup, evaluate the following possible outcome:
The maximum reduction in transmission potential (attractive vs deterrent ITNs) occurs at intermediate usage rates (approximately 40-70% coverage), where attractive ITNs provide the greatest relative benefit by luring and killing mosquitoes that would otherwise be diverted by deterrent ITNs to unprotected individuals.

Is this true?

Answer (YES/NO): NO